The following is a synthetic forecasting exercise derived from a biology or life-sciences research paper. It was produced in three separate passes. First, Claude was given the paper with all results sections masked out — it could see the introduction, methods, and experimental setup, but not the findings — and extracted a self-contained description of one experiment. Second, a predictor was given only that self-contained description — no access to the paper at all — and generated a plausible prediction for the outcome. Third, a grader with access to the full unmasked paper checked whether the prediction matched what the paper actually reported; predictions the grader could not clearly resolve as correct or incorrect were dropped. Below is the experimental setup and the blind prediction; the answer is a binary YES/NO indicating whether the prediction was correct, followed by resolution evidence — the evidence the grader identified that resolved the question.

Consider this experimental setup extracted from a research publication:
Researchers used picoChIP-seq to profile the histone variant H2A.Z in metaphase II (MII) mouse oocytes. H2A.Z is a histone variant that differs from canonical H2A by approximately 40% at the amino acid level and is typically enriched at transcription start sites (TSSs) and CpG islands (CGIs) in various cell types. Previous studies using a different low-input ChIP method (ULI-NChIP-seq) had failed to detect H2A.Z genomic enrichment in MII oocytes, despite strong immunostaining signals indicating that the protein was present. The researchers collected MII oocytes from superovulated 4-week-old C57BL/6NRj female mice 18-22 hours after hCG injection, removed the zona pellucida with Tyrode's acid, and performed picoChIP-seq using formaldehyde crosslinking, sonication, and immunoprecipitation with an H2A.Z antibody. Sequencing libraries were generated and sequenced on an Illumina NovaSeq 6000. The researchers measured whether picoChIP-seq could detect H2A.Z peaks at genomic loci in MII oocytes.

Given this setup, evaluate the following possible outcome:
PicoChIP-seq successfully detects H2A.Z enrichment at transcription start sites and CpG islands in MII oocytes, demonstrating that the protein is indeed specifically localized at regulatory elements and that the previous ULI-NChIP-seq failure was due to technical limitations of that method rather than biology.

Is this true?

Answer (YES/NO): YES